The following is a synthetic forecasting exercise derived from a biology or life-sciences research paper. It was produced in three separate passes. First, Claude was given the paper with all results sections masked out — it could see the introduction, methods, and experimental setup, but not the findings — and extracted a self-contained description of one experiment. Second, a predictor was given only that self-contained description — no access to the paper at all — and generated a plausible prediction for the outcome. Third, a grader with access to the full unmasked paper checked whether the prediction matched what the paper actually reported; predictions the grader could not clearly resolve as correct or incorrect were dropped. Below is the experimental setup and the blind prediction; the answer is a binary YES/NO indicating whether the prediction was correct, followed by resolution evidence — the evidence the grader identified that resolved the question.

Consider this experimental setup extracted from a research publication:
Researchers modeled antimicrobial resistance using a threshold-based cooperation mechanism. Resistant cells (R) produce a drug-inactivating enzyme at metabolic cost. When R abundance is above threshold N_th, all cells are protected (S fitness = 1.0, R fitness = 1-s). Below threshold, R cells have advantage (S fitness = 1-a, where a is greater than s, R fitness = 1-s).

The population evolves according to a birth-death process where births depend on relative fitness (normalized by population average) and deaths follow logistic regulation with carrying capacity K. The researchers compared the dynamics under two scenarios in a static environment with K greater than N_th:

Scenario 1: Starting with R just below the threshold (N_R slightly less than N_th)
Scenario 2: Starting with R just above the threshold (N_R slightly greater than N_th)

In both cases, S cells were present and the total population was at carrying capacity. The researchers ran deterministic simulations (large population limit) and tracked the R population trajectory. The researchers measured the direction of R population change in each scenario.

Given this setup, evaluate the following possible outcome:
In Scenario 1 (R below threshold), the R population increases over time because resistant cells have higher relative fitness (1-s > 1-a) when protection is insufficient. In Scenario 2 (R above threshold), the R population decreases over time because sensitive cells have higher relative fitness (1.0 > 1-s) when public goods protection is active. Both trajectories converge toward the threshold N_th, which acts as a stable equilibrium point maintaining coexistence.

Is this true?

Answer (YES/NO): YES